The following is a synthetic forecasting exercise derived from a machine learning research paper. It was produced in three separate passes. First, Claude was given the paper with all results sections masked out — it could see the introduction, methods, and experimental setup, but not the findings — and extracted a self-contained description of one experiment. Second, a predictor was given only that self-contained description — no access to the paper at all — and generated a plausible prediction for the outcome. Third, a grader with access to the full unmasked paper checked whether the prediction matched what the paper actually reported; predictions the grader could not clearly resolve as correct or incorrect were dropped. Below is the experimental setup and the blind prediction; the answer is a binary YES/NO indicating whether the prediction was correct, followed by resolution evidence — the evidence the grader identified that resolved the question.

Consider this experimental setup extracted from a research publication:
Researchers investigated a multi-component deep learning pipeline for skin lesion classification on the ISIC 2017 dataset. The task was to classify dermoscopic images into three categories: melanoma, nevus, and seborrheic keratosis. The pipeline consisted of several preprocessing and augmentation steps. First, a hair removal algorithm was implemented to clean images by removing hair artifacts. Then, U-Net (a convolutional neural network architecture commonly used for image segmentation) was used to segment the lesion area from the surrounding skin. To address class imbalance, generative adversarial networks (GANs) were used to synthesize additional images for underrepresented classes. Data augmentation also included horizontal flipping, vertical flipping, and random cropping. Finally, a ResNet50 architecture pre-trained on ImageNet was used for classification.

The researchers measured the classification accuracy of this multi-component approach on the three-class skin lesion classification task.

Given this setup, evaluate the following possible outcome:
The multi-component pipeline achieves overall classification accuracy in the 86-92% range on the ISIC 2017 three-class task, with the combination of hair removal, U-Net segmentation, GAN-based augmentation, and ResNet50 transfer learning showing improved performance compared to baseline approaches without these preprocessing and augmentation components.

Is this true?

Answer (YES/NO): NO